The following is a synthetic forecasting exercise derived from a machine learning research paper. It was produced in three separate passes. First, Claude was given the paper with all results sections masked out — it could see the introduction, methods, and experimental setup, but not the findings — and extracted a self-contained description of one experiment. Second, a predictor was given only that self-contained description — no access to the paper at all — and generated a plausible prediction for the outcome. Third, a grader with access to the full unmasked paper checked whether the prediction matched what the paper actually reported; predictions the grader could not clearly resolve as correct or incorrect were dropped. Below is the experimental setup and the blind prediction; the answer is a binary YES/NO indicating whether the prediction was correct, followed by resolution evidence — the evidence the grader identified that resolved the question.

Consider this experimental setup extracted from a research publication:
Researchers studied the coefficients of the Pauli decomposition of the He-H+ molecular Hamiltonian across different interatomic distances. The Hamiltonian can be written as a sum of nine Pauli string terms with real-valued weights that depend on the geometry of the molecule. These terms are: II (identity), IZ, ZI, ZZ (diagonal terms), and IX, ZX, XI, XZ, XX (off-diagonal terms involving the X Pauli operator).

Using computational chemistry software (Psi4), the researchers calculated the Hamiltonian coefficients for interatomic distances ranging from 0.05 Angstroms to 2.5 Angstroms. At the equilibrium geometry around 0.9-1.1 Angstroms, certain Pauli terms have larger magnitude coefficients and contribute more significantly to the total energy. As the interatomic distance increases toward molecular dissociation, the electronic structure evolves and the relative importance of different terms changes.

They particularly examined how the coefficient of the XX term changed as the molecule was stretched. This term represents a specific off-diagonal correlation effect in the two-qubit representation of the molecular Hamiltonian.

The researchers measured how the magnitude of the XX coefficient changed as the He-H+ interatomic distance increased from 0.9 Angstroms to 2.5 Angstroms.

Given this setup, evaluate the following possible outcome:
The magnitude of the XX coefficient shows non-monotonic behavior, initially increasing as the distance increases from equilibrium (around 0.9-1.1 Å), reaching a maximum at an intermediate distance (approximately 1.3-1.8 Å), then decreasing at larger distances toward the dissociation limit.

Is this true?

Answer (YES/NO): NO